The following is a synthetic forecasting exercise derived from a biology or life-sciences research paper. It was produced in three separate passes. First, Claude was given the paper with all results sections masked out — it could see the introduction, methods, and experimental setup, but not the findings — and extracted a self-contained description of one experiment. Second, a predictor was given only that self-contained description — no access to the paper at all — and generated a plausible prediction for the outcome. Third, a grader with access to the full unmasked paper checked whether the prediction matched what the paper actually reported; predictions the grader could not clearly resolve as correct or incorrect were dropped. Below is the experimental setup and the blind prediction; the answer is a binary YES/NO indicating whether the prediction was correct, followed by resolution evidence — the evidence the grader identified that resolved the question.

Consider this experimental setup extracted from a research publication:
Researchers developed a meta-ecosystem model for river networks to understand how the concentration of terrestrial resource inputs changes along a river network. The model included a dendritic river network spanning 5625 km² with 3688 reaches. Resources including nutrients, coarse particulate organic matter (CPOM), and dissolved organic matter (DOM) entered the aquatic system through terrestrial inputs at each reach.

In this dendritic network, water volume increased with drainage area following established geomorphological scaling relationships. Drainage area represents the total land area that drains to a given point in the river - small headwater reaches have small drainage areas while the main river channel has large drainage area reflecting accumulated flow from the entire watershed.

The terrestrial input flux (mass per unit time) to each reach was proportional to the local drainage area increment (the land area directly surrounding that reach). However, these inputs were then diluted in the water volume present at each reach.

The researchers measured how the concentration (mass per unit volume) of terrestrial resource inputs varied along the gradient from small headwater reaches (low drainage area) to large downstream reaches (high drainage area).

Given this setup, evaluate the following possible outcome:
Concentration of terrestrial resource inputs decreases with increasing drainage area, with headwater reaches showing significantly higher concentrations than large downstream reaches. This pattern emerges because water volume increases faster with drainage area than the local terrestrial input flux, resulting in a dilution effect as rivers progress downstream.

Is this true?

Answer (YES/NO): YES